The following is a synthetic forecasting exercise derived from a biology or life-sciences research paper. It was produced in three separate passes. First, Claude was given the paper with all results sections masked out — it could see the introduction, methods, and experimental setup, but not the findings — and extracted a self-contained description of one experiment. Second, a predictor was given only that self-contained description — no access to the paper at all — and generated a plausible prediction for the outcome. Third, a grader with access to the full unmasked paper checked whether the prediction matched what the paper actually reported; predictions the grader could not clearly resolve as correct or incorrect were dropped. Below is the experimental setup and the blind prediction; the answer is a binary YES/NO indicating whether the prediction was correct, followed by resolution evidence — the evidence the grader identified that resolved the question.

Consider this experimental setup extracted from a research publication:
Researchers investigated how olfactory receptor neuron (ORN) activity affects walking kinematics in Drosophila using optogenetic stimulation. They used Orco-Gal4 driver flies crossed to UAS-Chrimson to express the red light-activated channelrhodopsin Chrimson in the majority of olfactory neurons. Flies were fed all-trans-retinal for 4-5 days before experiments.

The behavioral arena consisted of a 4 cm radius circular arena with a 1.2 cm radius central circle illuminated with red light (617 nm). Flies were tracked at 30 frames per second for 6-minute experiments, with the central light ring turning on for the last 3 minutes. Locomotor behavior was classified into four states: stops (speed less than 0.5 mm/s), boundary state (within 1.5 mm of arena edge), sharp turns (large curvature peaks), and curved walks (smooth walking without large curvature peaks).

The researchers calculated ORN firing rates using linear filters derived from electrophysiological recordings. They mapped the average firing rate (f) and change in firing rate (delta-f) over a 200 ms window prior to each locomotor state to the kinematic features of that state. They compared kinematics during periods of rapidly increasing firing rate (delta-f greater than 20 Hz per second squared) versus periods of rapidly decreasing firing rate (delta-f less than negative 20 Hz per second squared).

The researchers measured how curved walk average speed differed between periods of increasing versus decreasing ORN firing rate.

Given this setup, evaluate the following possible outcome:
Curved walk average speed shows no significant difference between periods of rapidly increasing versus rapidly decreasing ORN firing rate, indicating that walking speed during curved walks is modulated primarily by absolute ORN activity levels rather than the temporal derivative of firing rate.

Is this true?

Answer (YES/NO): NO